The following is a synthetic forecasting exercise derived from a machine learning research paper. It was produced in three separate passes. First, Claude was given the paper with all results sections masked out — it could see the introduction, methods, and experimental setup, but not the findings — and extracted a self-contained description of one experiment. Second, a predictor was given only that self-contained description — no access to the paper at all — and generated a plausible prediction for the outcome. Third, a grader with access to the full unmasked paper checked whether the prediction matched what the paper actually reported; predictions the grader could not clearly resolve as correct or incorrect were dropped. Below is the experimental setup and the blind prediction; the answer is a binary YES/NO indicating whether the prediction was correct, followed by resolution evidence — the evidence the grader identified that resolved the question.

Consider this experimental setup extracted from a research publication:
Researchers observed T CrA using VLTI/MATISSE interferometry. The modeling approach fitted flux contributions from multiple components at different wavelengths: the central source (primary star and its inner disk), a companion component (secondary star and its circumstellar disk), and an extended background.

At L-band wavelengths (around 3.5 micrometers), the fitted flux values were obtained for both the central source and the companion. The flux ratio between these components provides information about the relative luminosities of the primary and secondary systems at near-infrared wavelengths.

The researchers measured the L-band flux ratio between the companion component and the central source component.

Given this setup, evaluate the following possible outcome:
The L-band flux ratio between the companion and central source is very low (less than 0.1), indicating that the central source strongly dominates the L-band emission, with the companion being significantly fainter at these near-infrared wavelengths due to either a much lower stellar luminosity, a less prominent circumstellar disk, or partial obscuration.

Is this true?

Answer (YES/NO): NO